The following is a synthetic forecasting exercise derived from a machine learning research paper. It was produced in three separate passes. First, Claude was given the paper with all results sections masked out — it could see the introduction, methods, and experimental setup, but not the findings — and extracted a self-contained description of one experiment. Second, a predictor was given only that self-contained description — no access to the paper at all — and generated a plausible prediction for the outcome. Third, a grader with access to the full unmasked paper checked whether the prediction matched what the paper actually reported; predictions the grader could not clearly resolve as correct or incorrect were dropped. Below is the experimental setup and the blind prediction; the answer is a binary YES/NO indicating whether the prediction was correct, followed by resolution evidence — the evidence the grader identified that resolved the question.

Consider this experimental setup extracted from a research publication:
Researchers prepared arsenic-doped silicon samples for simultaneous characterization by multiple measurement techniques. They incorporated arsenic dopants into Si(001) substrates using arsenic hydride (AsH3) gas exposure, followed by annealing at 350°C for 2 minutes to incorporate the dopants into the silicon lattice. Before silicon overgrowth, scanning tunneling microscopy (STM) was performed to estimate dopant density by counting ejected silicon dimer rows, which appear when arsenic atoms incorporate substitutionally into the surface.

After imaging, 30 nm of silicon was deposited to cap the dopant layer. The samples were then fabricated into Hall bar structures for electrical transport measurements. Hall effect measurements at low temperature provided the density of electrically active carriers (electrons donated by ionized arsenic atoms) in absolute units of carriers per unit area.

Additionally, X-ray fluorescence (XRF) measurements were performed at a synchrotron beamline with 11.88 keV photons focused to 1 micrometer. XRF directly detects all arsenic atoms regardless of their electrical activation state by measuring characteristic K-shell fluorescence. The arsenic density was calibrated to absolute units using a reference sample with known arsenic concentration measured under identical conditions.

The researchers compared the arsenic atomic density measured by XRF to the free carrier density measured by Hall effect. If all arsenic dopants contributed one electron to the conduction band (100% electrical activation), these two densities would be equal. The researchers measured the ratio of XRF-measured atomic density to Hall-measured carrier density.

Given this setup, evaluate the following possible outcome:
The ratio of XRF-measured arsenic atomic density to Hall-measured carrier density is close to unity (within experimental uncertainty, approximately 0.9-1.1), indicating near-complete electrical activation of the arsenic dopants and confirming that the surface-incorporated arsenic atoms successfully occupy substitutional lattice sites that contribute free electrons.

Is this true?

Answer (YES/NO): YES